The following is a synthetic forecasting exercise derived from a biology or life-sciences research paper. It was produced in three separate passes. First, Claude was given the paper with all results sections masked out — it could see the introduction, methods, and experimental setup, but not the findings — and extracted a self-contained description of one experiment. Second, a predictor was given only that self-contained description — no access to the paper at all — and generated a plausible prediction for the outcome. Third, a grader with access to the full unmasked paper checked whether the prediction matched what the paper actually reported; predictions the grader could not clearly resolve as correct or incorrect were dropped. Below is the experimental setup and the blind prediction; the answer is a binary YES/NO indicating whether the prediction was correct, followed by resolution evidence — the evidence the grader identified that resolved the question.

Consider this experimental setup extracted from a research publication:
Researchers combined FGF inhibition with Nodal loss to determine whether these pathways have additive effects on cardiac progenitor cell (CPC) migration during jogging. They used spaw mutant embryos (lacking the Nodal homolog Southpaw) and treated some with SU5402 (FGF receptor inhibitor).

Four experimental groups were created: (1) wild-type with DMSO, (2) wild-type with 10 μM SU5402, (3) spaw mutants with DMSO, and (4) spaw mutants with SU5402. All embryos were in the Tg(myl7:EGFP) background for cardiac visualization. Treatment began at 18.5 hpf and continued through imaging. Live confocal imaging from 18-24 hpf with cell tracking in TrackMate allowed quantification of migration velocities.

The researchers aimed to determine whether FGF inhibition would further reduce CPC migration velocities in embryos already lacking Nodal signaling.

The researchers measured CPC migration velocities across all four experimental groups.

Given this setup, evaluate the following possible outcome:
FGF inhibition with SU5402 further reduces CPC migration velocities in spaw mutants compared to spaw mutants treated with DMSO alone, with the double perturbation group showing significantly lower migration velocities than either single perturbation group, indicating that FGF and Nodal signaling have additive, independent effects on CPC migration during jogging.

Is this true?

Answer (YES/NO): NO